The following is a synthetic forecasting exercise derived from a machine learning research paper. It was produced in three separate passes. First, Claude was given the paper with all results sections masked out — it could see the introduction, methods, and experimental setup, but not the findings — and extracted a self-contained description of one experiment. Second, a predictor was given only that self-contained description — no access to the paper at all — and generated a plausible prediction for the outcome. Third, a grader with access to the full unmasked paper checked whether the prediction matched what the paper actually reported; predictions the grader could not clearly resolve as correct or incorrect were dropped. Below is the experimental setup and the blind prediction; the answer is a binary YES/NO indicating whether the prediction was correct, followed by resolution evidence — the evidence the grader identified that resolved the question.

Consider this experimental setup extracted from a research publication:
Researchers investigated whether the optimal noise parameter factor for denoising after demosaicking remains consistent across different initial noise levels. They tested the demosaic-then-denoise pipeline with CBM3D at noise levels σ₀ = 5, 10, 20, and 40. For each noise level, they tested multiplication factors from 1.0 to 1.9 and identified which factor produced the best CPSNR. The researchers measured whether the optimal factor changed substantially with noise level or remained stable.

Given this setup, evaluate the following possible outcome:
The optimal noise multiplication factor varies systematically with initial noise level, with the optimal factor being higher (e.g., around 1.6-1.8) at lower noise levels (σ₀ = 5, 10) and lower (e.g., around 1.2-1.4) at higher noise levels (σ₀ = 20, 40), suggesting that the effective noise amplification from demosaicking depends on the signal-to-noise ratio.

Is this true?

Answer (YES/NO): NO